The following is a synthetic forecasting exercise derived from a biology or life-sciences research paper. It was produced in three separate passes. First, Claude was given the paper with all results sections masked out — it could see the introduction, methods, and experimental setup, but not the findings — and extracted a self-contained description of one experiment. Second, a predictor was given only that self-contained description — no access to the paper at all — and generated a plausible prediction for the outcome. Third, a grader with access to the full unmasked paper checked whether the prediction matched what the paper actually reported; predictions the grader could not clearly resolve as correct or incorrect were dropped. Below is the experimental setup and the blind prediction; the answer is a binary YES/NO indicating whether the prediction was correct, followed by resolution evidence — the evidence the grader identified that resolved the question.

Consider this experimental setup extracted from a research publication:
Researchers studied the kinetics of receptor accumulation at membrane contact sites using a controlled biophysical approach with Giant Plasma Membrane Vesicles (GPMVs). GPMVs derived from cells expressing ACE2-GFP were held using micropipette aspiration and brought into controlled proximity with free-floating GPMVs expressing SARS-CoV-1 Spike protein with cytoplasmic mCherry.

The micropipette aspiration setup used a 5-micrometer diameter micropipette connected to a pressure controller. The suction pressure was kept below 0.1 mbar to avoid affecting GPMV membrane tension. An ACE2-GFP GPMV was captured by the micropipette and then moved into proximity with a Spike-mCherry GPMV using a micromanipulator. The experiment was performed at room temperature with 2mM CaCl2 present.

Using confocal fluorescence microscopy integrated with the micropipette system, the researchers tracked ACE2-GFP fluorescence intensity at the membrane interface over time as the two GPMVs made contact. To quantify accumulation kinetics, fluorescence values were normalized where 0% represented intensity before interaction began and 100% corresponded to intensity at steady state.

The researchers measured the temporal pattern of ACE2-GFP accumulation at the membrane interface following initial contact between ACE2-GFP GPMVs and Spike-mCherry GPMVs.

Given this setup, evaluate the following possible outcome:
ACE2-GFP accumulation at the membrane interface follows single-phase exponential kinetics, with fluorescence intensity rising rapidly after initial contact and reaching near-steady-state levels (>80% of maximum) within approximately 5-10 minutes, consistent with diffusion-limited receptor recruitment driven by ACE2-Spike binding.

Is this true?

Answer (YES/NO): NO